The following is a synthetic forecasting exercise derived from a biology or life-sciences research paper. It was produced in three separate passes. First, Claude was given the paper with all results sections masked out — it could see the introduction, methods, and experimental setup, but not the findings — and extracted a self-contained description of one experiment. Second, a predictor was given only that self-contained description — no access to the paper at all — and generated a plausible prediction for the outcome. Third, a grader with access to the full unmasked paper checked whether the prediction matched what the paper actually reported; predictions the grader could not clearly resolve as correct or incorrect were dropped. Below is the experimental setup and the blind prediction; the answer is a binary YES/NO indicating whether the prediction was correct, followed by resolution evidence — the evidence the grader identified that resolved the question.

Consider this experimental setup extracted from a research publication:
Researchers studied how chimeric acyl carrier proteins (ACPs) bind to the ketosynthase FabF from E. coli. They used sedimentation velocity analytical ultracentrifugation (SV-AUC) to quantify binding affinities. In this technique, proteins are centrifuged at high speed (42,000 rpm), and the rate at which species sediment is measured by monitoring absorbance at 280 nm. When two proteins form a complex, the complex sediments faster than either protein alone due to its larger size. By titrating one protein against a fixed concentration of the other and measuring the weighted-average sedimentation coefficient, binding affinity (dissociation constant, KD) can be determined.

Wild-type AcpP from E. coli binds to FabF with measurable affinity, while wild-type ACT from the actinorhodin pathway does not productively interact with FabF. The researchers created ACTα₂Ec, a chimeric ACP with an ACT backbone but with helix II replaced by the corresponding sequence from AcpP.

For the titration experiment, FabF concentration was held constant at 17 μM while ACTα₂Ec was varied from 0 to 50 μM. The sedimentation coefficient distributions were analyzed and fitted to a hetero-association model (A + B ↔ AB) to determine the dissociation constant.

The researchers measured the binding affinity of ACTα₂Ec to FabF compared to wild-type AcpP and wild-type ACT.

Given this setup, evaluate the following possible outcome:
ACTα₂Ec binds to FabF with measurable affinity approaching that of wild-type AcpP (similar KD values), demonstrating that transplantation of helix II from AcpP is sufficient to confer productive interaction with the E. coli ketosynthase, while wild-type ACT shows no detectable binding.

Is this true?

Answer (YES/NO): NO